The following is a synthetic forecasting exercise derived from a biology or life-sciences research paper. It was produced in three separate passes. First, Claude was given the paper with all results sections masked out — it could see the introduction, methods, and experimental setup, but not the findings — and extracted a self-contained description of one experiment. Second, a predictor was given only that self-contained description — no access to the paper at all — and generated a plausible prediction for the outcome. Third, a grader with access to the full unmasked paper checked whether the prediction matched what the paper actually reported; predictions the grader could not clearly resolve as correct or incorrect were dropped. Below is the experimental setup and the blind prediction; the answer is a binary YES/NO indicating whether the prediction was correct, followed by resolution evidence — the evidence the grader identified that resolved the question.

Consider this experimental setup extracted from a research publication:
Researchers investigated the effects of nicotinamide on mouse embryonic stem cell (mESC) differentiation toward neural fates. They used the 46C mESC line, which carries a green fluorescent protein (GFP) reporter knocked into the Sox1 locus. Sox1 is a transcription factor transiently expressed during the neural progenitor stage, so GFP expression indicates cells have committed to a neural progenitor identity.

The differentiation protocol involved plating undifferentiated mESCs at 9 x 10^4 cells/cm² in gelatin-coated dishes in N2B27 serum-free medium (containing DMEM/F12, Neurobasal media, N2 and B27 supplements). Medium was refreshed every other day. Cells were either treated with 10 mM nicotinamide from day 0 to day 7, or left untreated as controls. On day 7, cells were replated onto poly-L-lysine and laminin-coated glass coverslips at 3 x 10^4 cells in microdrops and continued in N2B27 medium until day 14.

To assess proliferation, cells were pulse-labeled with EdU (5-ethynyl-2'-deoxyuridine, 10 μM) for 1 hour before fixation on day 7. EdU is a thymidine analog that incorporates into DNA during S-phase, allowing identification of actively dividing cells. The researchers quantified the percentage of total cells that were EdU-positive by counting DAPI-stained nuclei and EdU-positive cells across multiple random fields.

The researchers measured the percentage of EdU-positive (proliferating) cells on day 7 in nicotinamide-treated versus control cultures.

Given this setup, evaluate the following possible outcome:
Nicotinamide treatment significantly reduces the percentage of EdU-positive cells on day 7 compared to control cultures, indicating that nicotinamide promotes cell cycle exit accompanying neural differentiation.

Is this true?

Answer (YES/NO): YES